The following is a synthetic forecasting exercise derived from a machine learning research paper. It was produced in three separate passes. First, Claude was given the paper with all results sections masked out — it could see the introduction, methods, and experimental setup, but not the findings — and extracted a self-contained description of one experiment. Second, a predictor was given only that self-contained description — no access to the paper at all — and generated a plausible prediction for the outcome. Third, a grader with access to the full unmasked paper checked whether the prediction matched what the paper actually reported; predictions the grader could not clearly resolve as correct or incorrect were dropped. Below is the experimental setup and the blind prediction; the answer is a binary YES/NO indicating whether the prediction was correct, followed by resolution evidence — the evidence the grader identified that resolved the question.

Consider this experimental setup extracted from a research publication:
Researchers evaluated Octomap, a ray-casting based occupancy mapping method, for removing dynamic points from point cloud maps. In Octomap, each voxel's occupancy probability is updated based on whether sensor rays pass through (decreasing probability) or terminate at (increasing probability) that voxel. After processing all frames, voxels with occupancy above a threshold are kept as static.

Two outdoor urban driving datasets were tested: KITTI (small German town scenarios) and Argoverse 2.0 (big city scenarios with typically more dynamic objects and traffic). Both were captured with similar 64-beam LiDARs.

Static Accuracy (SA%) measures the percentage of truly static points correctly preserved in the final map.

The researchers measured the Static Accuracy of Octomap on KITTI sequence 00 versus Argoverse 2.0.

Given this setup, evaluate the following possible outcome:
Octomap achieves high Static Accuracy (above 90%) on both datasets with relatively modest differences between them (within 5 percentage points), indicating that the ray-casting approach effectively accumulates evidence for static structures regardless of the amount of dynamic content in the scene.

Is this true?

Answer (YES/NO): NO